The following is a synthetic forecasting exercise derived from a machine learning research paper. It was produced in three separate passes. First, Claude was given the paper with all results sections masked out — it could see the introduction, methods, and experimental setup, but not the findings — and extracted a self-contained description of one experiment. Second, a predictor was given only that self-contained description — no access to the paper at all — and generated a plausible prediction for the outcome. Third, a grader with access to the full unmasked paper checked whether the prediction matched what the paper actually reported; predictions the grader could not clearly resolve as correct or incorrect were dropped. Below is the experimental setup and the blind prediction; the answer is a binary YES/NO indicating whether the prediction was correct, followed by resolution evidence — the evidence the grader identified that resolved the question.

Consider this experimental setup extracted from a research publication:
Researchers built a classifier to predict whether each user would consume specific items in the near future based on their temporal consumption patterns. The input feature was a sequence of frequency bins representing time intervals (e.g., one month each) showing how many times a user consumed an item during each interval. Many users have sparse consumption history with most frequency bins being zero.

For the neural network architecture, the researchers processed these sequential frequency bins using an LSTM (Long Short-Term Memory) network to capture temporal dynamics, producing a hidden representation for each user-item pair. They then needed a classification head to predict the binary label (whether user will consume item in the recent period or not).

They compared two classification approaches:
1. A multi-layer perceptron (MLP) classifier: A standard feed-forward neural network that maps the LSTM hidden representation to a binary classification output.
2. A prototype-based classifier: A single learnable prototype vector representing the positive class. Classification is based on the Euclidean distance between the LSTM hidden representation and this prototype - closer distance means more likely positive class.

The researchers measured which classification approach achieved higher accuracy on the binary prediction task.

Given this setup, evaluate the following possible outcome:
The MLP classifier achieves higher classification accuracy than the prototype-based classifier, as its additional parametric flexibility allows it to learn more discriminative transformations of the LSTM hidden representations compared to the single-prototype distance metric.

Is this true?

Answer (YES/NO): NO